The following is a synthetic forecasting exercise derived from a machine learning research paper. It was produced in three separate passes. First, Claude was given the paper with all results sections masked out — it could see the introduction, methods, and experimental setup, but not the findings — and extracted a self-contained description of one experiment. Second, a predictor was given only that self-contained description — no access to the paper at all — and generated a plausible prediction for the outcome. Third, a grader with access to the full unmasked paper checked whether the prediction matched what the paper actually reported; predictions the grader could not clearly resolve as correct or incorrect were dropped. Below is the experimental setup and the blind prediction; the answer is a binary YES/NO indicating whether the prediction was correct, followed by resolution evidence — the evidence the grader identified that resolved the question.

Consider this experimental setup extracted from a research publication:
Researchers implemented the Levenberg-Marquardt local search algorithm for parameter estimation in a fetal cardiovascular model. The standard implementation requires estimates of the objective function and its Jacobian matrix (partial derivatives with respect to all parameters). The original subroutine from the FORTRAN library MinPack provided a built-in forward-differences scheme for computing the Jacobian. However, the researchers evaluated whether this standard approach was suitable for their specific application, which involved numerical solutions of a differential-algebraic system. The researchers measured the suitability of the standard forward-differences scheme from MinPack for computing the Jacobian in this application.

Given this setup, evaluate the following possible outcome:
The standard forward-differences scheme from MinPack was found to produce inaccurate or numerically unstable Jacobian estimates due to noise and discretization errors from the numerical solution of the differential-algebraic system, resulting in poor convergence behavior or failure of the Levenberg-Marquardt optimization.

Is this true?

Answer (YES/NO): YES